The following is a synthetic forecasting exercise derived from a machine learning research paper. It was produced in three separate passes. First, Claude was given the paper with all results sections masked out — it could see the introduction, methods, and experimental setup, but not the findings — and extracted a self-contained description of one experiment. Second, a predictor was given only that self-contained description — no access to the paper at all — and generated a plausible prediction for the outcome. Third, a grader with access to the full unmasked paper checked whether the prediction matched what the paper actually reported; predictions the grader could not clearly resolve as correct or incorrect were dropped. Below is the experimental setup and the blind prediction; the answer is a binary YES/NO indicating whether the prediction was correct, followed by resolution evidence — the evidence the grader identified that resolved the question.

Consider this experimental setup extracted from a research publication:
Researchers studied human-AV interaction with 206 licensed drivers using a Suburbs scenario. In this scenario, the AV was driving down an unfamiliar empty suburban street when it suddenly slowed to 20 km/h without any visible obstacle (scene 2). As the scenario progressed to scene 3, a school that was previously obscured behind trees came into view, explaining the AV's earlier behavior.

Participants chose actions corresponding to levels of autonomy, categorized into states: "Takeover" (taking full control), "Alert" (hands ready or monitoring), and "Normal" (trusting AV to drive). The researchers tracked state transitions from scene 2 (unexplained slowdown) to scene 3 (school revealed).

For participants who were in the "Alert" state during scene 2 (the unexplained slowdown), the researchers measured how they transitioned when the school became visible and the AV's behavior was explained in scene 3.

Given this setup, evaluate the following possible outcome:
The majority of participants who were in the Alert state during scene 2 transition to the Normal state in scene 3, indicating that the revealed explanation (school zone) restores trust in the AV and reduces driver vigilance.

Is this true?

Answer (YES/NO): NO